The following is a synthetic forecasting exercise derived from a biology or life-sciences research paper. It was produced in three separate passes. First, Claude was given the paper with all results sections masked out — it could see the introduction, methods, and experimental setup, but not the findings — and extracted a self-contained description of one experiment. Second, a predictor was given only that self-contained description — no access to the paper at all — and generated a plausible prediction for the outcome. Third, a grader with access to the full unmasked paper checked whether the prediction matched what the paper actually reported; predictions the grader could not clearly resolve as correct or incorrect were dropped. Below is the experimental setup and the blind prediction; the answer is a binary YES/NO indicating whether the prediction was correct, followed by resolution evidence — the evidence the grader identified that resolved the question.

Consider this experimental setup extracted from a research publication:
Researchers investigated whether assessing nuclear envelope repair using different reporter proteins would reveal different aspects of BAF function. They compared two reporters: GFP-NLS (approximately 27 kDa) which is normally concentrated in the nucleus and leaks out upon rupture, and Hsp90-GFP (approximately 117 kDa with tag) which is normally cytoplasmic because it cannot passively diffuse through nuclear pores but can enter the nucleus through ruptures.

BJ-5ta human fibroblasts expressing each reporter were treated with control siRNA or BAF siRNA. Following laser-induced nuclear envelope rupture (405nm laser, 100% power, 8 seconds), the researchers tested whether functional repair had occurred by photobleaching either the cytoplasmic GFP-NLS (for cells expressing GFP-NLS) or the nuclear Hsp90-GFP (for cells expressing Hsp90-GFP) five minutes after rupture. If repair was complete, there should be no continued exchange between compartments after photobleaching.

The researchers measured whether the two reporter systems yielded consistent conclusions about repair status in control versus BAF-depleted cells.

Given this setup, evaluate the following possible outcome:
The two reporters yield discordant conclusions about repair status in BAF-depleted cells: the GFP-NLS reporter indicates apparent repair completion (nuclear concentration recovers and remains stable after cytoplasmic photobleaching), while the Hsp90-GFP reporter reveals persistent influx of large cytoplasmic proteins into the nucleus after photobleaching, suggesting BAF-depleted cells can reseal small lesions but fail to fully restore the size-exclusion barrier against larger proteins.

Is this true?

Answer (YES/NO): NO